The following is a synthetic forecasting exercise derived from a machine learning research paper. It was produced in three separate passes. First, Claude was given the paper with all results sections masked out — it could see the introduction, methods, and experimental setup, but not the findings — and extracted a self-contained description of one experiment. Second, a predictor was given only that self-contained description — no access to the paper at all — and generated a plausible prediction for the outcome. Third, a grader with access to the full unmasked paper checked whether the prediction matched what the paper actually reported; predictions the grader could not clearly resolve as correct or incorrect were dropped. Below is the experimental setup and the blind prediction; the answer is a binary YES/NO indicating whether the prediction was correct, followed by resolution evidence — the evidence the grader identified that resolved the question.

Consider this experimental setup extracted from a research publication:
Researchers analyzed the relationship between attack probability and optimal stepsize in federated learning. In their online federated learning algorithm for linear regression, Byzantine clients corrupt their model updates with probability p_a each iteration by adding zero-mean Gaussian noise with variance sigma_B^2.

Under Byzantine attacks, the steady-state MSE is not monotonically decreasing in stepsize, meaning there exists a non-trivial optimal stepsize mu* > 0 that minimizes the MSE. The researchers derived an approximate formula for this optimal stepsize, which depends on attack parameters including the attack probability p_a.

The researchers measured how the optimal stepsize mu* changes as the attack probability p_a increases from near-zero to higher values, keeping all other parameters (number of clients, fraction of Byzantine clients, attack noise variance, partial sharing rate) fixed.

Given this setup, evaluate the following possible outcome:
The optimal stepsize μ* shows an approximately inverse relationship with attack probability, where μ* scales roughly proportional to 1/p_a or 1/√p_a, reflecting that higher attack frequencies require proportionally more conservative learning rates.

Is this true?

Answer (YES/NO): NO